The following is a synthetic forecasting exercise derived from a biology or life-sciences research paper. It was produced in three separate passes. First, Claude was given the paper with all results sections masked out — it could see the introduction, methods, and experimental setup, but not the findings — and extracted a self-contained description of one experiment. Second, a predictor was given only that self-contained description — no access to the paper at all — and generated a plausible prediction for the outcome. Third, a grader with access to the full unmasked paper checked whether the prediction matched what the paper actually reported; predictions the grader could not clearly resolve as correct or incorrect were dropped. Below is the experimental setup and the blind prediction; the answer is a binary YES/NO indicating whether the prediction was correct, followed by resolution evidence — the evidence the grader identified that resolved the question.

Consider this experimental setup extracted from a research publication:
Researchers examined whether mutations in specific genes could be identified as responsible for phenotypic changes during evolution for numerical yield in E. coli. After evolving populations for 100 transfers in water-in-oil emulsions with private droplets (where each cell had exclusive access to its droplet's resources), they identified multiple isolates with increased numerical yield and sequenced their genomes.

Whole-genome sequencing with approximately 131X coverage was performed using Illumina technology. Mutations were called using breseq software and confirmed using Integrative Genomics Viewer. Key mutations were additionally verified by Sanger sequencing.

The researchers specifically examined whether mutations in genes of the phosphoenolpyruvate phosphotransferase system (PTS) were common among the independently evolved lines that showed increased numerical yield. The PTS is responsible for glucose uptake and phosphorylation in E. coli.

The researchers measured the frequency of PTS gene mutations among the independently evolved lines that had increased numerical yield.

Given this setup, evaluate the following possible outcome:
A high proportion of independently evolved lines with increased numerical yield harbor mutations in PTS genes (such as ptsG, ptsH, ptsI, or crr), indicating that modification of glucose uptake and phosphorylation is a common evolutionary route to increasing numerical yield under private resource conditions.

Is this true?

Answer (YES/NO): YES